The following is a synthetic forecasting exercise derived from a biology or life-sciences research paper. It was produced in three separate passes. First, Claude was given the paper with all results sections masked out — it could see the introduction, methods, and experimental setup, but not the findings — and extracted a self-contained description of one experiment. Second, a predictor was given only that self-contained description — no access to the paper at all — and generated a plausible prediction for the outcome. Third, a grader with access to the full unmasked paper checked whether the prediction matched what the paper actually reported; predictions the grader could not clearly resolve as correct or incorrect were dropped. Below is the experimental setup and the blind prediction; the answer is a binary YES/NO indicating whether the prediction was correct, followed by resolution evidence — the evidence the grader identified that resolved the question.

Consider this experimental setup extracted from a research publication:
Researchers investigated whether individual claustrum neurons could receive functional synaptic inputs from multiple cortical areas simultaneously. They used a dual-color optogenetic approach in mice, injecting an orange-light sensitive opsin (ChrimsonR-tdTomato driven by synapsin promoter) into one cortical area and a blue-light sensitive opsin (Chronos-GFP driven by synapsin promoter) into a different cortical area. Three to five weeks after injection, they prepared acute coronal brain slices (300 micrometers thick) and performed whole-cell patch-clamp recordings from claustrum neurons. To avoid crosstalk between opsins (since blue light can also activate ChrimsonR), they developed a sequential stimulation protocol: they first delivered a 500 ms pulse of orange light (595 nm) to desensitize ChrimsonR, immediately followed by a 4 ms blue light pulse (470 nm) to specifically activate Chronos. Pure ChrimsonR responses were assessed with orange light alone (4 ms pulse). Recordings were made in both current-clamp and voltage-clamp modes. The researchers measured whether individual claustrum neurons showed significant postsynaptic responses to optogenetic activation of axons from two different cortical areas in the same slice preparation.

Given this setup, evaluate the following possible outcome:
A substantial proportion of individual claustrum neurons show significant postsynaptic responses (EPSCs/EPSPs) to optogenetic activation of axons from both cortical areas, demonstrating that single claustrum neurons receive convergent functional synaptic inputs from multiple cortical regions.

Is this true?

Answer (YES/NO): YES